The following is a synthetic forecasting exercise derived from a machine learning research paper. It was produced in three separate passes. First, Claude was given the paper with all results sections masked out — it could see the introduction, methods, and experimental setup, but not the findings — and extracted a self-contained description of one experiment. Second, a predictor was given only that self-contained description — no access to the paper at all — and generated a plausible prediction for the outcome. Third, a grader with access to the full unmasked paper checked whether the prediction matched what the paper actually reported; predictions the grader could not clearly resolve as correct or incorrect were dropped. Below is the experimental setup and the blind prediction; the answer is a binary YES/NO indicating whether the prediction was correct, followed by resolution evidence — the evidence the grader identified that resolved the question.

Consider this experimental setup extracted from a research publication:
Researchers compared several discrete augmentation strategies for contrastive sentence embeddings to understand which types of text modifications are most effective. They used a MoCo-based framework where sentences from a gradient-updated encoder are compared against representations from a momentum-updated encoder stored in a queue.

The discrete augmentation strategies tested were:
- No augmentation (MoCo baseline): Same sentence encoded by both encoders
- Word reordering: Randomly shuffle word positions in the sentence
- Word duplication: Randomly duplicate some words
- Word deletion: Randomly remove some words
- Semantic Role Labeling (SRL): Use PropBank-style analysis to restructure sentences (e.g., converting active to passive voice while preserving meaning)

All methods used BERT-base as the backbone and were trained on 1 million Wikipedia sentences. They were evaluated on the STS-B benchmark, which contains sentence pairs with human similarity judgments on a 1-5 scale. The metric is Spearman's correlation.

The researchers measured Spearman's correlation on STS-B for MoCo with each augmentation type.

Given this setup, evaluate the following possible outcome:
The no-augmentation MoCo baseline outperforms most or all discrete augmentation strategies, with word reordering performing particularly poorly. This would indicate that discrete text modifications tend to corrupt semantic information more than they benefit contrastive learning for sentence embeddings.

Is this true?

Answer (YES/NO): NO